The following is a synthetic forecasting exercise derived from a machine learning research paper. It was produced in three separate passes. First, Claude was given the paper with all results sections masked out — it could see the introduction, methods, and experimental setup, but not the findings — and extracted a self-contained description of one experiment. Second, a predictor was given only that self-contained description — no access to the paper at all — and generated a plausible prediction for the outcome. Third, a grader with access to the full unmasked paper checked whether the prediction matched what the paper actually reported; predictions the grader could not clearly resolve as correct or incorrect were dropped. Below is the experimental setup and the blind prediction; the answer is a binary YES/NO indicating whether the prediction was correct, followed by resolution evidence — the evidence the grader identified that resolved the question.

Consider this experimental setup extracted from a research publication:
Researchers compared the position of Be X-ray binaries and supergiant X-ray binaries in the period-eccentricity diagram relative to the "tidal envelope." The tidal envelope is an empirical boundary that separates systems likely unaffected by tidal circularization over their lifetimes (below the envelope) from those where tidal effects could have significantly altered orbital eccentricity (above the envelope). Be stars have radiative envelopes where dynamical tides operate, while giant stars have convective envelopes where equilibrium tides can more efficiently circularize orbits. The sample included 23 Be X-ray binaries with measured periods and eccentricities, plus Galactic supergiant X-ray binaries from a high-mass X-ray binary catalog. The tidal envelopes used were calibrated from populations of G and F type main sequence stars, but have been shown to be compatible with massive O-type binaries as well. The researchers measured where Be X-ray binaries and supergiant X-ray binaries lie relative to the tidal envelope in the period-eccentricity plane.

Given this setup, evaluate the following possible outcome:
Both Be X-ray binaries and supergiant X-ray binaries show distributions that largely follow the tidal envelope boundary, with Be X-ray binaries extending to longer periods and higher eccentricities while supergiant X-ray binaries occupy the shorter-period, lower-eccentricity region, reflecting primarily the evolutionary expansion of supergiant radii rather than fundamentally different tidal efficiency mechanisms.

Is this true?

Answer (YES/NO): NO